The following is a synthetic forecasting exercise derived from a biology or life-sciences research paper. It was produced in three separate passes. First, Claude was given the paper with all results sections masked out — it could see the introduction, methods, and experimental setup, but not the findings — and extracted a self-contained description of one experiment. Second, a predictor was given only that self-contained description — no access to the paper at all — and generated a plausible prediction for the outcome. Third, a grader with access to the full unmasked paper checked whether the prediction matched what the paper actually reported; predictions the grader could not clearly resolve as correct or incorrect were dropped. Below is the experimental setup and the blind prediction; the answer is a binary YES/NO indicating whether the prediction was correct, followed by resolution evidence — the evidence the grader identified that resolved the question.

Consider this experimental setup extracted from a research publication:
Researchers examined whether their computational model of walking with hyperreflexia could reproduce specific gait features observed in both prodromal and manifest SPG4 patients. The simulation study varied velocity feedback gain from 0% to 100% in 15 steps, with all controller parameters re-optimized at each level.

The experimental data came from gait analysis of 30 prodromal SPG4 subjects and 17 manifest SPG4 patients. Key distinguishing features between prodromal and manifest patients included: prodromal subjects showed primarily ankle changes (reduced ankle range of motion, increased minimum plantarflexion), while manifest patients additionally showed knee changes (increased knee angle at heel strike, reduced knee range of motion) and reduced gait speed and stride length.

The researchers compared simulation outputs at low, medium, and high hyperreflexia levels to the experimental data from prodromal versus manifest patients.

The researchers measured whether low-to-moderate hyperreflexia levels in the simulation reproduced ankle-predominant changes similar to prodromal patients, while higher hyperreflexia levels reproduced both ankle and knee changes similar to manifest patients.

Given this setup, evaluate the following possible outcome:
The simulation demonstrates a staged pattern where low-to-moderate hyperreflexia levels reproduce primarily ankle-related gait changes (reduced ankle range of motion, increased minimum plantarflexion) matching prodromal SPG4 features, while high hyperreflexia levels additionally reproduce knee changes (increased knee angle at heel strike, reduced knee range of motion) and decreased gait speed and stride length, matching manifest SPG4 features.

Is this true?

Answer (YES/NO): YES